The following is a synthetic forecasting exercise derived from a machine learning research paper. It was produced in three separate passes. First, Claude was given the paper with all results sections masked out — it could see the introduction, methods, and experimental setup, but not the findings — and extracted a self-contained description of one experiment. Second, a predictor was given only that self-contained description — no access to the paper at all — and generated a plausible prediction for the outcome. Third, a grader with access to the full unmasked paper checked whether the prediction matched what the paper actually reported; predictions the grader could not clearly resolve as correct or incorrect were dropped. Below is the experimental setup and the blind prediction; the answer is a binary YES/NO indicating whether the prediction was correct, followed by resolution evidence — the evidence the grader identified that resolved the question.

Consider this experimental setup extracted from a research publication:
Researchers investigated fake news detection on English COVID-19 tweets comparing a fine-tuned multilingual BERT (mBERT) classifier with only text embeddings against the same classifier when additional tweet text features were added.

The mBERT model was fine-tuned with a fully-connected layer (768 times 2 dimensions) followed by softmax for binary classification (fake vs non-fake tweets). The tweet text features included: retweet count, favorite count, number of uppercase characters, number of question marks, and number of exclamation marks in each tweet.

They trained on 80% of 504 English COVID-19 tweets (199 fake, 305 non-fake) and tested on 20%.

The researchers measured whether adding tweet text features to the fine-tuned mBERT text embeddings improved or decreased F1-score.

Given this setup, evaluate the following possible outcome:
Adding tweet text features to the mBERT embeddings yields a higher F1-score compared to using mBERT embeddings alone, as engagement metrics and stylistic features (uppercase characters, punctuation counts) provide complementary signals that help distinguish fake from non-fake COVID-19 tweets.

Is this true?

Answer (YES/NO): NO